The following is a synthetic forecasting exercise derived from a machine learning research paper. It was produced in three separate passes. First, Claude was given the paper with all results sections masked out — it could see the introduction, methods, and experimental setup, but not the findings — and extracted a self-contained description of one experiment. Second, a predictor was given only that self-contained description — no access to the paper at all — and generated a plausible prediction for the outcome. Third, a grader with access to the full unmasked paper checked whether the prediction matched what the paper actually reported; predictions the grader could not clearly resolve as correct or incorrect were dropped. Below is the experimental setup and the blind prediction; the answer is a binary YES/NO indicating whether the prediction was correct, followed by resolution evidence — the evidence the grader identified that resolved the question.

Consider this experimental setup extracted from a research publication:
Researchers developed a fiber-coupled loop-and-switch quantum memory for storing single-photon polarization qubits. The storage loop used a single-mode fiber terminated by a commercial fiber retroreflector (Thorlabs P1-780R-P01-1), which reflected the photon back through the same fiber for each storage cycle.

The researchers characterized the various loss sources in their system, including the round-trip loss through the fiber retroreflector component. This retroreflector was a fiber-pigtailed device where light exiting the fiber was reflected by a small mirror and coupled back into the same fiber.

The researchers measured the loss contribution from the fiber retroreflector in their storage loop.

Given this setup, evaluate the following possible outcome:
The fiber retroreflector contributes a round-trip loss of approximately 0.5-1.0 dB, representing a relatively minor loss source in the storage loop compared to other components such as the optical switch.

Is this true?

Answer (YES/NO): NO